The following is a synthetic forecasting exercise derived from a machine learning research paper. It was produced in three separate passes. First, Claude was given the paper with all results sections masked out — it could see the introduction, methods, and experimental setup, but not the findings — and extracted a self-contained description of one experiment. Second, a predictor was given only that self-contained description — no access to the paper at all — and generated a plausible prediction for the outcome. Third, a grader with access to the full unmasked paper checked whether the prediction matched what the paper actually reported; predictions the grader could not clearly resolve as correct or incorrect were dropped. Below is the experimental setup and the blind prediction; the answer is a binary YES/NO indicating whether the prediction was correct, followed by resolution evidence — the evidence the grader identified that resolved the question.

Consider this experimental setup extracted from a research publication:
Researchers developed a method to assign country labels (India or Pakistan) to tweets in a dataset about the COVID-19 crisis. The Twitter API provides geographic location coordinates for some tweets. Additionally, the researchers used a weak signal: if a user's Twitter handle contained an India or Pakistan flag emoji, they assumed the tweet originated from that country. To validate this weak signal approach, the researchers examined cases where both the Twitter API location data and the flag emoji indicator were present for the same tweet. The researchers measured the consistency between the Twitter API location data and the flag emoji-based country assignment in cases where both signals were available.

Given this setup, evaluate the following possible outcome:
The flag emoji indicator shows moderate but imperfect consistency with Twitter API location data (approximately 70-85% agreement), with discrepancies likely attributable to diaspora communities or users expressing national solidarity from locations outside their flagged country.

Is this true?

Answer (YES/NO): NO